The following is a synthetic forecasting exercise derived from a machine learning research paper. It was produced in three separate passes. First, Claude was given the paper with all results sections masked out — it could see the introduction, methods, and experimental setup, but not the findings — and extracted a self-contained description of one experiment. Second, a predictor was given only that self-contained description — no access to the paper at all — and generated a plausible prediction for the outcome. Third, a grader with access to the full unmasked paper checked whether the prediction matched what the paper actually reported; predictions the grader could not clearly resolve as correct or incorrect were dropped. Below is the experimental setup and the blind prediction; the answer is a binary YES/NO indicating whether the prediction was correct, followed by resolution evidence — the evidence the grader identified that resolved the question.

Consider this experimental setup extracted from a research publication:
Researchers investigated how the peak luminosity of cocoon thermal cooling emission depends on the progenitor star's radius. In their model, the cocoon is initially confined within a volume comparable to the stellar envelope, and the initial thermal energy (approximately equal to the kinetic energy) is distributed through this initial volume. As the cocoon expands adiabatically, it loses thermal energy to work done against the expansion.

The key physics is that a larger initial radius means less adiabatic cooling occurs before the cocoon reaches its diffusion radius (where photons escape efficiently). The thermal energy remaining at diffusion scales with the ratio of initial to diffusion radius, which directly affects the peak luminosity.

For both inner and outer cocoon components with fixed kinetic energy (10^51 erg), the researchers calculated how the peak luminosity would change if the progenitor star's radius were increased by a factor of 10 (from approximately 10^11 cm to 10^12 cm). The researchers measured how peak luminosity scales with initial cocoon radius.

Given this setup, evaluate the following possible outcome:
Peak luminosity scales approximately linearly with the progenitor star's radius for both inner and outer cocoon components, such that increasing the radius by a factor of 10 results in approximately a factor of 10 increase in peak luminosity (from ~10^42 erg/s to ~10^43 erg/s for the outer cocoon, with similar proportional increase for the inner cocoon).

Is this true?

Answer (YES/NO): YES